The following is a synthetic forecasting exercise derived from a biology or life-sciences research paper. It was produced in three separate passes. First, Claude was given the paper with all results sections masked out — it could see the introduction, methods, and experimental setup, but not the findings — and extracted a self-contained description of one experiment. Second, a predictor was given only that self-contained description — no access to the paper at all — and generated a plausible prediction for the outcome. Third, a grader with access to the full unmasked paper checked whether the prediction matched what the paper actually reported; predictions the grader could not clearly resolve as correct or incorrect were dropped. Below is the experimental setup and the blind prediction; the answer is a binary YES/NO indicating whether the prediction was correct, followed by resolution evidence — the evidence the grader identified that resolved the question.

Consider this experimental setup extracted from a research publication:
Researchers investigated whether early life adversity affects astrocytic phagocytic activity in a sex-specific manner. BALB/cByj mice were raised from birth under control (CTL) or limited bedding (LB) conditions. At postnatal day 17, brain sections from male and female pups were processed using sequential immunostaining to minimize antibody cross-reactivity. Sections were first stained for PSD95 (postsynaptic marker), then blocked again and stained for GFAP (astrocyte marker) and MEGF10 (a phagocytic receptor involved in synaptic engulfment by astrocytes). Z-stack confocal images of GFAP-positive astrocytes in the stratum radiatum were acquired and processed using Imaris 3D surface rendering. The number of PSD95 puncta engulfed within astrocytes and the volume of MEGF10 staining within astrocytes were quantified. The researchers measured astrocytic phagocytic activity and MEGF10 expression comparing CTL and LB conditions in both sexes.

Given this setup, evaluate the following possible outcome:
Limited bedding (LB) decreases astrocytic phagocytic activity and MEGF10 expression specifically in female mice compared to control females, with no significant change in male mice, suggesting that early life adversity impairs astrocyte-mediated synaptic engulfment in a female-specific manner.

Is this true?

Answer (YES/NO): NO